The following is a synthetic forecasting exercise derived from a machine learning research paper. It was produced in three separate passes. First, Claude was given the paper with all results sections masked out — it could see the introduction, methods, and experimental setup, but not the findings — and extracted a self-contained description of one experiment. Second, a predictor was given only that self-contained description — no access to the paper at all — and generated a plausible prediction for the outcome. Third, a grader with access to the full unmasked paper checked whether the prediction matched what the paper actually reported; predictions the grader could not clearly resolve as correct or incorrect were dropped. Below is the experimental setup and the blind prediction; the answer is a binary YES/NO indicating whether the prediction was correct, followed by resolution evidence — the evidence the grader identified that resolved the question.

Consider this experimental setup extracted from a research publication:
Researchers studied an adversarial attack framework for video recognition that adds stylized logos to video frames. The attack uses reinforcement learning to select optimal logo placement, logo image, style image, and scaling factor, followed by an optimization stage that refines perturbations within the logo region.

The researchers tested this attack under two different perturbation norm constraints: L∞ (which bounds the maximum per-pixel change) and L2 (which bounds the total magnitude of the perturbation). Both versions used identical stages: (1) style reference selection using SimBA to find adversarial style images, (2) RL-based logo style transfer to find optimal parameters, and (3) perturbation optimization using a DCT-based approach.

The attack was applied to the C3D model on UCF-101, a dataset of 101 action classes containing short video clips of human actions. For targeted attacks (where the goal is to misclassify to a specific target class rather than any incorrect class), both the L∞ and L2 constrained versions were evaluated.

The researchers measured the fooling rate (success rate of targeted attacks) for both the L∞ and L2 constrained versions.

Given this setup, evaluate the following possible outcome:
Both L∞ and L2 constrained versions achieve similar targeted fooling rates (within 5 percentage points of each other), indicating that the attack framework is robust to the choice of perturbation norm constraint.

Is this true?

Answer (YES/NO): NO